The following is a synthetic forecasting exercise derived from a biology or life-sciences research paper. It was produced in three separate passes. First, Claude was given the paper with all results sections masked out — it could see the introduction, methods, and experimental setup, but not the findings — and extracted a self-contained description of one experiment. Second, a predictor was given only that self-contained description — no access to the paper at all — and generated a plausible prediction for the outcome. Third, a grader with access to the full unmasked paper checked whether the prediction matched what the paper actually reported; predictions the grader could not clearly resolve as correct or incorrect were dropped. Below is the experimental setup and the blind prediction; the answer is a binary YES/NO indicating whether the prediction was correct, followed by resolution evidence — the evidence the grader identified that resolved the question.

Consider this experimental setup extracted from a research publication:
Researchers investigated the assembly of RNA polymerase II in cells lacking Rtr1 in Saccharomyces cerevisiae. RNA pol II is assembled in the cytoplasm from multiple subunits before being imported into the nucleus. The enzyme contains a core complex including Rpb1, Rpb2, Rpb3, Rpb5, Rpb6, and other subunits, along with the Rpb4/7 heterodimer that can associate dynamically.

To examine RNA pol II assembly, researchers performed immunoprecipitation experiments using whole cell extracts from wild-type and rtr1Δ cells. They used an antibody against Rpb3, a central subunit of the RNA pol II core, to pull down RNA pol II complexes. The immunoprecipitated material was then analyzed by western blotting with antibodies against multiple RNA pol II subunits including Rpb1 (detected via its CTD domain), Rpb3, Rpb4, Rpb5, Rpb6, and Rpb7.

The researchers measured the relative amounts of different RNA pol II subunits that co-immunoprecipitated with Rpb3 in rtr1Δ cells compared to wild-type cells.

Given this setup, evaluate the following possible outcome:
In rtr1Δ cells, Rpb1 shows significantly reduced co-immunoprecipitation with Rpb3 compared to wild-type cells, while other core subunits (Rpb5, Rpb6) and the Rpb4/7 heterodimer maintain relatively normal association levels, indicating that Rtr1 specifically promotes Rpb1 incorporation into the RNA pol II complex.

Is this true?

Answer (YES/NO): NO